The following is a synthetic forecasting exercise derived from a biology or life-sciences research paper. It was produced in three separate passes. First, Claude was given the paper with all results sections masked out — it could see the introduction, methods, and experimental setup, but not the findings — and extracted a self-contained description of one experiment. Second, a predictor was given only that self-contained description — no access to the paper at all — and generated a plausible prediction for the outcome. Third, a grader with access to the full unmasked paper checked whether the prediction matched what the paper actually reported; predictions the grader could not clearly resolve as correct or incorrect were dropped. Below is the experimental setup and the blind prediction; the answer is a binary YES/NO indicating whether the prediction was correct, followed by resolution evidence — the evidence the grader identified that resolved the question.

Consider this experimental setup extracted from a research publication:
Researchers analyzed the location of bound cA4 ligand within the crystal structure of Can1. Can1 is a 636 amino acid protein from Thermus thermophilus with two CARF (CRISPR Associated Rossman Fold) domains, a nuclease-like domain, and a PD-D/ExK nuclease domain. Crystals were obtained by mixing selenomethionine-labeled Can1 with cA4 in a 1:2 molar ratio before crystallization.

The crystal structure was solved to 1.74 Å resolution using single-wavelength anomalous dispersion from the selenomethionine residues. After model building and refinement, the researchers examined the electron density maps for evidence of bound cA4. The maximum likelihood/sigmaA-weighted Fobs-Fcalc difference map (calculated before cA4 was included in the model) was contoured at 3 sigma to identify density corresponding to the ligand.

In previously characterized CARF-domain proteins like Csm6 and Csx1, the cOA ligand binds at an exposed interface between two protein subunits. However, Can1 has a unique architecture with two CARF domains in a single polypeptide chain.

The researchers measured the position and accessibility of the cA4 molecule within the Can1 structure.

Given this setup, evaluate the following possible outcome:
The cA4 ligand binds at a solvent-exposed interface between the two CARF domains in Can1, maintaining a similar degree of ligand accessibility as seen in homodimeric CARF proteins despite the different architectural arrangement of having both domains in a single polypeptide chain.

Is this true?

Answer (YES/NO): NO